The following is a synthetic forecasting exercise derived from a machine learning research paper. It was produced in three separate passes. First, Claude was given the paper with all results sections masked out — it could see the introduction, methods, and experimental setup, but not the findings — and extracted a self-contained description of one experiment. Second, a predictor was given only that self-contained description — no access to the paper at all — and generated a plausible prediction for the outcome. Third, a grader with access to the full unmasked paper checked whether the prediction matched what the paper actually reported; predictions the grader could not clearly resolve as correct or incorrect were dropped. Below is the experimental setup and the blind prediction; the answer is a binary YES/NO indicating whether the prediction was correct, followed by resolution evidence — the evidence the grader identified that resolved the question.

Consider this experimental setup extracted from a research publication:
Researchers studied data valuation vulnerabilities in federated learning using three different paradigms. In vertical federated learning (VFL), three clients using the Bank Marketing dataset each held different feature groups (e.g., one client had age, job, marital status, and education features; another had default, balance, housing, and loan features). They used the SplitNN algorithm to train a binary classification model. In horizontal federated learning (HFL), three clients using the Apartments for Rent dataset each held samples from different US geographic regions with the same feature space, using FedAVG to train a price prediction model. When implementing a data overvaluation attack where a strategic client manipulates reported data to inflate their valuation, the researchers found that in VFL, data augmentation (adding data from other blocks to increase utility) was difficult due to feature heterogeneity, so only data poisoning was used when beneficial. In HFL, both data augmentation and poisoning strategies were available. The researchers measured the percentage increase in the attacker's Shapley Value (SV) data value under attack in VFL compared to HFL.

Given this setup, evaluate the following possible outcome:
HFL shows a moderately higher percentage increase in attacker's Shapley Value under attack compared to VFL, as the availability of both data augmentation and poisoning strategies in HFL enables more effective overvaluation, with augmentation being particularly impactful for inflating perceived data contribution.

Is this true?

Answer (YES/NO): YES